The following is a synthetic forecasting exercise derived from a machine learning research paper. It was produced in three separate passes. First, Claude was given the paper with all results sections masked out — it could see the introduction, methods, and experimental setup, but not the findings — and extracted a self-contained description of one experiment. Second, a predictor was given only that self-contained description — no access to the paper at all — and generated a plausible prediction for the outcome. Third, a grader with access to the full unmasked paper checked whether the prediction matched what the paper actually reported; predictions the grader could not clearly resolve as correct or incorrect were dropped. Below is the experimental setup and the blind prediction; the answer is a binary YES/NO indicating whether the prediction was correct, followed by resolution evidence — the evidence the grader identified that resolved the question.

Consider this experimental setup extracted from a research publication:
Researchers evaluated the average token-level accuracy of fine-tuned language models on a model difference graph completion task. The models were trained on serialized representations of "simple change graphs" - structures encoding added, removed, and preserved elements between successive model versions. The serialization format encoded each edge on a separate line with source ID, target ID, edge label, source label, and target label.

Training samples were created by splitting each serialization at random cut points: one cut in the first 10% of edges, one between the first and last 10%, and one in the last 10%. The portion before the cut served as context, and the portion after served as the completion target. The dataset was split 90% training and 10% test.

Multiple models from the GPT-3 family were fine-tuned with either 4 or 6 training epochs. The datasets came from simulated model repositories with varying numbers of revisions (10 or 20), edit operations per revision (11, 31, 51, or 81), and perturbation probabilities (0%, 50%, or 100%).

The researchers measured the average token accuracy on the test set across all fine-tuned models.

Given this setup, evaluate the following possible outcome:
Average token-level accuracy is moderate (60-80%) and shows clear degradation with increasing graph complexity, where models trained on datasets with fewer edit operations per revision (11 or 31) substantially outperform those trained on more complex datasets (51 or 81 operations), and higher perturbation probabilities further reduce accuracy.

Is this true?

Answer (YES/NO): NO